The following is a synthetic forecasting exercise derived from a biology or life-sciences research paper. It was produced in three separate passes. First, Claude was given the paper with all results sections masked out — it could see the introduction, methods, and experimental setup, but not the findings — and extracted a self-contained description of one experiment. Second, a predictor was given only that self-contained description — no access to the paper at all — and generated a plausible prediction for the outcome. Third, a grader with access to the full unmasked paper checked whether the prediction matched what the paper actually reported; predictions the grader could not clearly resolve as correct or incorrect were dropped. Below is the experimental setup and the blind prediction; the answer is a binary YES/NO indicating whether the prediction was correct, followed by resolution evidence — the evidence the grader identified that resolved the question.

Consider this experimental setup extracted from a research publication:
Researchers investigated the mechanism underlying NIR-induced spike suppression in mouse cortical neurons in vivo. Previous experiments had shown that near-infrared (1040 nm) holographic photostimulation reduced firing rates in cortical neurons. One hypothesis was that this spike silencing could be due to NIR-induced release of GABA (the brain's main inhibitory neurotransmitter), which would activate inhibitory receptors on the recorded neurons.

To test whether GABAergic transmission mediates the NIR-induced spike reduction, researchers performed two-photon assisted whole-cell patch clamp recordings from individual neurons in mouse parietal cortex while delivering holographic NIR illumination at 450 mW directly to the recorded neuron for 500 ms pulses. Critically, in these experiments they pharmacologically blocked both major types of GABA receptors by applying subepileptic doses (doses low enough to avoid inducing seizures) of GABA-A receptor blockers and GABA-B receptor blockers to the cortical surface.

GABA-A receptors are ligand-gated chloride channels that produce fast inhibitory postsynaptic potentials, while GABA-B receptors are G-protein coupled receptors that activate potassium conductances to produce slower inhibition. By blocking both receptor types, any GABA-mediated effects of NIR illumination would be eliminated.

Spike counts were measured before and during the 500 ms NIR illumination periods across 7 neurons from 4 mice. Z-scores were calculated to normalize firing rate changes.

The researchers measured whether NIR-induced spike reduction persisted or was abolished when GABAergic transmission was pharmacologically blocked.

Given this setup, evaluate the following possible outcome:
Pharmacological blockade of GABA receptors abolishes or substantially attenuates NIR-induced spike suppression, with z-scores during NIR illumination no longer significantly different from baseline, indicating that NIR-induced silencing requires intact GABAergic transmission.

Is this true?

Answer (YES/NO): NO